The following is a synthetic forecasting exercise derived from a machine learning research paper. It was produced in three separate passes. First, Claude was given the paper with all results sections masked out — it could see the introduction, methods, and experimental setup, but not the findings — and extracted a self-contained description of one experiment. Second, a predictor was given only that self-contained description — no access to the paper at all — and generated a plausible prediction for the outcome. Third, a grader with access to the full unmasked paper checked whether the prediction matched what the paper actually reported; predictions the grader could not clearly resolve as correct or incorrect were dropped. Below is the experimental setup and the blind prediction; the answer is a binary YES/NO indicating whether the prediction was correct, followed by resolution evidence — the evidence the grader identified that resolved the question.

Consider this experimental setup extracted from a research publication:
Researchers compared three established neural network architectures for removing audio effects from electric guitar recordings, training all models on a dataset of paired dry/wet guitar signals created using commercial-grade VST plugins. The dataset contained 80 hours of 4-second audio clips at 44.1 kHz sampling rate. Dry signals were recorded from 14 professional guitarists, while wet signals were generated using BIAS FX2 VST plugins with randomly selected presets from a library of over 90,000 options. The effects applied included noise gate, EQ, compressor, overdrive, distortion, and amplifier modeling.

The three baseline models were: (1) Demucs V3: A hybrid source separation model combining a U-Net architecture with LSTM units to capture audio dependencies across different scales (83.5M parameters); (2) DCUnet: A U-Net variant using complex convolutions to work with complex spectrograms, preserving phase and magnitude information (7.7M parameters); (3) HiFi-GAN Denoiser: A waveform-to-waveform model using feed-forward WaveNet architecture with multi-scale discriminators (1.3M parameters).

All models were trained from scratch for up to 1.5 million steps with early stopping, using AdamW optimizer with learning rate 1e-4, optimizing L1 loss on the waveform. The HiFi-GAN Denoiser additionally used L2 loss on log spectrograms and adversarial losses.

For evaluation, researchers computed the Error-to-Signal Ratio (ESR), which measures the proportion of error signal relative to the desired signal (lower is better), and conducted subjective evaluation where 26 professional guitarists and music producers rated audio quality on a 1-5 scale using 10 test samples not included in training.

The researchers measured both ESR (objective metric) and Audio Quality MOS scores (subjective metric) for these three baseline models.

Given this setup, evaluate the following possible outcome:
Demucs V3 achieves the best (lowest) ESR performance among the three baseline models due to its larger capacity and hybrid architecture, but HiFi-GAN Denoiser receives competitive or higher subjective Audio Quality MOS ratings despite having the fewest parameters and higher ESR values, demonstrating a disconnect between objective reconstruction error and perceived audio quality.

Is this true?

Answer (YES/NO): YES